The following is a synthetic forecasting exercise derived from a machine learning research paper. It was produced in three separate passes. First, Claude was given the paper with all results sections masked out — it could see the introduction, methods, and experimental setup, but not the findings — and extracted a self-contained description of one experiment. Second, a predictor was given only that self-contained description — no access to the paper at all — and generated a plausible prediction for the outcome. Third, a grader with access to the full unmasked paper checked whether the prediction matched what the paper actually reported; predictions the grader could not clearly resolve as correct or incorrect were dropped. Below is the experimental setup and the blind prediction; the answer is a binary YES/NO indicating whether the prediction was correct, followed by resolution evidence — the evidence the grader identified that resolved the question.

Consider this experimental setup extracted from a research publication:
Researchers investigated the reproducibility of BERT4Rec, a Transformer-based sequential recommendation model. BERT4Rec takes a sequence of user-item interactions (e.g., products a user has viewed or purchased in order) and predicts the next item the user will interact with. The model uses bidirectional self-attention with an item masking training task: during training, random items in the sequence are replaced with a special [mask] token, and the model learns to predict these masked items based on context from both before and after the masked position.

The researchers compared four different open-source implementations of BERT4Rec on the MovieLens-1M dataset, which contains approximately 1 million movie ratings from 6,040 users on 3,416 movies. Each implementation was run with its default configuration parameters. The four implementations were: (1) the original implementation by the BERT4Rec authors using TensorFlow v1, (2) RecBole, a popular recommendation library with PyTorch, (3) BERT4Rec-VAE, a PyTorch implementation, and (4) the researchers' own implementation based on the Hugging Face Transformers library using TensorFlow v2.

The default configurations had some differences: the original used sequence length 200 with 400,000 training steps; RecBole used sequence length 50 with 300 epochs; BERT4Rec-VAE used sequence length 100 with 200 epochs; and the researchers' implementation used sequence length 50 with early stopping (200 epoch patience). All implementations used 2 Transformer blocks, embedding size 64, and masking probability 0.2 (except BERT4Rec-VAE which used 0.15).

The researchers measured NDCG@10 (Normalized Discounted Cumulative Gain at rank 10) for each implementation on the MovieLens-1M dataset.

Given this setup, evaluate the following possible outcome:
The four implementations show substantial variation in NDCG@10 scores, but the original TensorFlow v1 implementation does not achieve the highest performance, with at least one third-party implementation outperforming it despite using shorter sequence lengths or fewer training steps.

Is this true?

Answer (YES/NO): YES